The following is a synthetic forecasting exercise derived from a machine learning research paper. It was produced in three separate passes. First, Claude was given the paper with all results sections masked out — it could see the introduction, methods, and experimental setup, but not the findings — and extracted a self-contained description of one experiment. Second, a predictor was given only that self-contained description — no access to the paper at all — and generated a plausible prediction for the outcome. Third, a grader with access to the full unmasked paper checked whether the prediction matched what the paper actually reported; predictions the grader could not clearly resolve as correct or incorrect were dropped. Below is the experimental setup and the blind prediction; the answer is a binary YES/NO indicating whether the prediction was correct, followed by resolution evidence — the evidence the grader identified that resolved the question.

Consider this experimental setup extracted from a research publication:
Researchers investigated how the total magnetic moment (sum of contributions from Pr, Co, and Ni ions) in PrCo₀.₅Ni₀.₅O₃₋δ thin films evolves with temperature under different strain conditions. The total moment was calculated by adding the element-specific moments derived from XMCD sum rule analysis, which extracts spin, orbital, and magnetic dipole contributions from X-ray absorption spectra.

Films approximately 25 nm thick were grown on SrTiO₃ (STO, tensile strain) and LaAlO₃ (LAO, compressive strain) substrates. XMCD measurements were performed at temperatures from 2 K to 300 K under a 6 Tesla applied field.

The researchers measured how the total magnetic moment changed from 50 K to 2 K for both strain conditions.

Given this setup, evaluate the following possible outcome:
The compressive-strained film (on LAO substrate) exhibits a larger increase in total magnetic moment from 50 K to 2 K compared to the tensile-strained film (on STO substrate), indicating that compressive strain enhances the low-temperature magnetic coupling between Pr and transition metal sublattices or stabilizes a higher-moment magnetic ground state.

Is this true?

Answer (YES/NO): YES